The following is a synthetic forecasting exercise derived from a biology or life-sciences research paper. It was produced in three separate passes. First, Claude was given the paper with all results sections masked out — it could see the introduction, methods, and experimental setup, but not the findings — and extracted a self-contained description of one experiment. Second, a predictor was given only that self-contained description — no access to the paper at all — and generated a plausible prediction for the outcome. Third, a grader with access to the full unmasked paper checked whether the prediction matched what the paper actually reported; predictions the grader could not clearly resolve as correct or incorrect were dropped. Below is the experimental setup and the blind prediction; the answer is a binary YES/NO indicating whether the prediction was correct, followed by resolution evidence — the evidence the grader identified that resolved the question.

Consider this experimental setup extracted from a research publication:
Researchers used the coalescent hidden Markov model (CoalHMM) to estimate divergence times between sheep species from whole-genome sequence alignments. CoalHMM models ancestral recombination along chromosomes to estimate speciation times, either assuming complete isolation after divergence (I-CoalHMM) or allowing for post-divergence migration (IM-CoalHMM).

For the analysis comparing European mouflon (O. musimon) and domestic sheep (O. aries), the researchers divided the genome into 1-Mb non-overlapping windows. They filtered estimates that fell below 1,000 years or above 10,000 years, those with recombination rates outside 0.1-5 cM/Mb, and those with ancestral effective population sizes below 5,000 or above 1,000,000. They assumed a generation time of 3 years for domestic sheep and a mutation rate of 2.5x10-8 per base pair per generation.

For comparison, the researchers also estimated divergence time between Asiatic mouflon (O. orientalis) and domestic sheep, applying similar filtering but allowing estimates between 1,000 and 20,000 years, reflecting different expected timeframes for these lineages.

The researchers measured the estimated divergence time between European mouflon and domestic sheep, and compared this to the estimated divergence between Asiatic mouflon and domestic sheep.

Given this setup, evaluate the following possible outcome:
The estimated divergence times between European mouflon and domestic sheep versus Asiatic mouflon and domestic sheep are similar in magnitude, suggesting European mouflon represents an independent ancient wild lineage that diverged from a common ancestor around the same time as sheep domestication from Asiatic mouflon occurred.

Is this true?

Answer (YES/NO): NO